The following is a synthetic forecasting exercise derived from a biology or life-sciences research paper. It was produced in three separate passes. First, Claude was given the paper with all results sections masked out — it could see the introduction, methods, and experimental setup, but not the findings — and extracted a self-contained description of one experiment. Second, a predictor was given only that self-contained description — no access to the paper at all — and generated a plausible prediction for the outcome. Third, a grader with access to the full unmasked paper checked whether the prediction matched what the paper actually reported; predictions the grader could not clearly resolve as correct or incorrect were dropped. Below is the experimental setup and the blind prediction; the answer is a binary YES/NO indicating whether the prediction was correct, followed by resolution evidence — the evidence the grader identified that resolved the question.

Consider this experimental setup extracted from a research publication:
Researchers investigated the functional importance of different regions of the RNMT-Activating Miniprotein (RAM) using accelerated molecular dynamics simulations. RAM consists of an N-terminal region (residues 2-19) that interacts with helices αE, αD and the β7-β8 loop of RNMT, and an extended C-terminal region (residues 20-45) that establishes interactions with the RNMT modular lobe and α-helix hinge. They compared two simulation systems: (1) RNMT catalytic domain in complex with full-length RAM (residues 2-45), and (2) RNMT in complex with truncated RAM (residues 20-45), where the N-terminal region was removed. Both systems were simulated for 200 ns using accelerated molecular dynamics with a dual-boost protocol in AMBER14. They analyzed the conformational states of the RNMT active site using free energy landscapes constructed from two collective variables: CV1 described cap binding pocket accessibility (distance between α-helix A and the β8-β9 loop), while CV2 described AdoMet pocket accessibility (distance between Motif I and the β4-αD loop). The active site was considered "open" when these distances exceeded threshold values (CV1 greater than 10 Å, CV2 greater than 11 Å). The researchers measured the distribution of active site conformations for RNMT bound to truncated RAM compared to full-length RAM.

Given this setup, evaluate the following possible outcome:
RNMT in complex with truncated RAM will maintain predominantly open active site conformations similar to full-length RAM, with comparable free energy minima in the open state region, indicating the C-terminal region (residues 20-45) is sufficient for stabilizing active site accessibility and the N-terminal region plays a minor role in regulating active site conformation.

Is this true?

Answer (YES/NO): NO